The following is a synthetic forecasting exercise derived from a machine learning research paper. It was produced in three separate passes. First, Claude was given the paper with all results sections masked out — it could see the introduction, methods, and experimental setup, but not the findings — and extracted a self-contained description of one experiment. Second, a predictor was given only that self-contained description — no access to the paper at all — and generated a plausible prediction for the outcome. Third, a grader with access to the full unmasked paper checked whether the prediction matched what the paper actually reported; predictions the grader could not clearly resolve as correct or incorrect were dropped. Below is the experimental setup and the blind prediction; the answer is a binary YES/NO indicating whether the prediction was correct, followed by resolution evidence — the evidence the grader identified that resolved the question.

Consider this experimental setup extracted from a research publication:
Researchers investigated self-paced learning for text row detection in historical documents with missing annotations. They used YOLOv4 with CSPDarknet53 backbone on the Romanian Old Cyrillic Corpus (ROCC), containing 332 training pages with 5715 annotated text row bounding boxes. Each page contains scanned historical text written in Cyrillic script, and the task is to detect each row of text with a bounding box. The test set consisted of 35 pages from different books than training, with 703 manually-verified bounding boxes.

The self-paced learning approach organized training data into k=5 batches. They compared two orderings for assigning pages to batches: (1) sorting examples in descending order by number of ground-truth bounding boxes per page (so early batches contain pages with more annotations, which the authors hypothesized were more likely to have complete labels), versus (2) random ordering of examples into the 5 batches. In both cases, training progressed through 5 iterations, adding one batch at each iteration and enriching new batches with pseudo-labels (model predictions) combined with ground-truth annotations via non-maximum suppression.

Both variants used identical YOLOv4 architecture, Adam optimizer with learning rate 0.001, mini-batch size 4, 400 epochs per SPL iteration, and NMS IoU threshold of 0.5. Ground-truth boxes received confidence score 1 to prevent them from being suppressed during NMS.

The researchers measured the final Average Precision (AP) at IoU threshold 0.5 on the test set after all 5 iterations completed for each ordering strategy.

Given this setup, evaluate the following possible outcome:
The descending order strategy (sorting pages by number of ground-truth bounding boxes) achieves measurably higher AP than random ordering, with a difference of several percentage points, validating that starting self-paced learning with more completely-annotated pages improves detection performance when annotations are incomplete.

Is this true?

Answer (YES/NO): YES